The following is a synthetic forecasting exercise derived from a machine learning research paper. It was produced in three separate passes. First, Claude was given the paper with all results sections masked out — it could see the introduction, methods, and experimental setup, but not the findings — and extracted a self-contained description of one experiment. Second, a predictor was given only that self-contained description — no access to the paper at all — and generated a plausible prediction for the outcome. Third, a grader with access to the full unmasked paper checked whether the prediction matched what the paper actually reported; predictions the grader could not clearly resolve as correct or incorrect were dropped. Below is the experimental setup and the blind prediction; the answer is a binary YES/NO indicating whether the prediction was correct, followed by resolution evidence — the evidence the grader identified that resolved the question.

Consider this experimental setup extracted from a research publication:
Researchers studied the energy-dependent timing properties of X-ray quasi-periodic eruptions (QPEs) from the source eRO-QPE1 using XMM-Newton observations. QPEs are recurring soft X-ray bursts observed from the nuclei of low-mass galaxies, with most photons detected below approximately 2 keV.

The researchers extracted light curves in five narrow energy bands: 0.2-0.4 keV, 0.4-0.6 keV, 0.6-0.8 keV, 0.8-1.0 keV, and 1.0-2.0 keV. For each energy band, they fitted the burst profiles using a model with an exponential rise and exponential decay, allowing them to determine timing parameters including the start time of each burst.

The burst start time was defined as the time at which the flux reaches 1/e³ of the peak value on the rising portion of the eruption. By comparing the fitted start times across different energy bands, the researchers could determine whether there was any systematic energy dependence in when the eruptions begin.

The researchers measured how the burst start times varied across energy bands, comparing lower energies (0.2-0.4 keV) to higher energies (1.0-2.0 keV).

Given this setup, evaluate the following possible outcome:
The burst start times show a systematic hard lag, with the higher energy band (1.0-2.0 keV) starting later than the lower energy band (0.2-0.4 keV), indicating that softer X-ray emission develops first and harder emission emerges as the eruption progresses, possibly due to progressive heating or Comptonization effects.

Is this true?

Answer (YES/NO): YES